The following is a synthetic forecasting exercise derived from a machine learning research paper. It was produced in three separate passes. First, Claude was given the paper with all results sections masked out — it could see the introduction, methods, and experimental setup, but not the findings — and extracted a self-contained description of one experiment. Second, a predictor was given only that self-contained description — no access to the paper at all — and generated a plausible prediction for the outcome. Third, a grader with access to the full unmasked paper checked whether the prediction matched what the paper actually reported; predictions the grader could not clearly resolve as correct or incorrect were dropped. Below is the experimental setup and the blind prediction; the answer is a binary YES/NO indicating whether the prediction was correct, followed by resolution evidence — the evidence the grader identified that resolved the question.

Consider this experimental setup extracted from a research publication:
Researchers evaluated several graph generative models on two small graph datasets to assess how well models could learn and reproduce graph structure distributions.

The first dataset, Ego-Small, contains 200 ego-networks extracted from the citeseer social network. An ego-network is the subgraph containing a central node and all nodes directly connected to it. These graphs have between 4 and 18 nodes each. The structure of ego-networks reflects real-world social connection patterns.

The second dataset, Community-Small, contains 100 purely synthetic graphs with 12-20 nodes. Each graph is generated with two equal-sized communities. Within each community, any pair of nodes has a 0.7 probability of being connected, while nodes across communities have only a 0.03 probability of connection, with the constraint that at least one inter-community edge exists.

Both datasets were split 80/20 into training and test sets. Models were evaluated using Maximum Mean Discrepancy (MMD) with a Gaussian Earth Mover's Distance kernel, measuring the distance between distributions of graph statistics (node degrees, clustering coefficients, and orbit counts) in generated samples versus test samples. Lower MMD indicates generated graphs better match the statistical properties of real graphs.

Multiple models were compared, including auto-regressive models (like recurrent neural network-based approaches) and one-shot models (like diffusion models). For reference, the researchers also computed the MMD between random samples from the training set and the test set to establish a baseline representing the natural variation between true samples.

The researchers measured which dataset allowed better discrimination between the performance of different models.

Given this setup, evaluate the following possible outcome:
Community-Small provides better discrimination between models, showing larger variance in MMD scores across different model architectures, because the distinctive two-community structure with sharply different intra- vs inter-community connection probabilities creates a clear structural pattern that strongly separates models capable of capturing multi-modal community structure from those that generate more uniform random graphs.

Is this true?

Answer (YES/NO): YES